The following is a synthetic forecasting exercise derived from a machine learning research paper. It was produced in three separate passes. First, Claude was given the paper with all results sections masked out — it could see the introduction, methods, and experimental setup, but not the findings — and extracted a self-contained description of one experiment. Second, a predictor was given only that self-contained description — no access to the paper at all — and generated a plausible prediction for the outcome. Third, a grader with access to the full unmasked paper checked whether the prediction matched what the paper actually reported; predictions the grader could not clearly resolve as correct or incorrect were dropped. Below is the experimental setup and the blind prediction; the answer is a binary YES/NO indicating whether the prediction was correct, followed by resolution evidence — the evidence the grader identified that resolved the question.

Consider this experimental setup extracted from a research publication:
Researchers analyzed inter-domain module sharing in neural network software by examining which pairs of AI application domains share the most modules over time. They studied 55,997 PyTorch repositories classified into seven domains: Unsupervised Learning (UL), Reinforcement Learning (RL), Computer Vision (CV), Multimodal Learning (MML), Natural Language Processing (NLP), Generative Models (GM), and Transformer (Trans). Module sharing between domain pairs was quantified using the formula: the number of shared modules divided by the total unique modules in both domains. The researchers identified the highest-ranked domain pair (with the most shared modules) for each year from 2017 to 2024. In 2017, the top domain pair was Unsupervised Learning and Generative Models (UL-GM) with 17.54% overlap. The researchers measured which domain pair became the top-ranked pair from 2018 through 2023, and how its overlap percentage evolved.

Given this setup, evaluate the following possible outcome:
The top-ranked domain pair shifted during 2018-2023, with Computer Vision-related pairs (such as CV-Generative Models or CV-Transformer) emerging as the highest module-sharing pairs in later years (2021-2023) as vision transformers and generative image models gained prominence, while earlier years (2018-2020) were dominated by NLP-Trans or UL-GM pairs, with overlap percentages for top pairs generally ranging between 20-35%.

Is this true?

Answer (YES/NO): NO